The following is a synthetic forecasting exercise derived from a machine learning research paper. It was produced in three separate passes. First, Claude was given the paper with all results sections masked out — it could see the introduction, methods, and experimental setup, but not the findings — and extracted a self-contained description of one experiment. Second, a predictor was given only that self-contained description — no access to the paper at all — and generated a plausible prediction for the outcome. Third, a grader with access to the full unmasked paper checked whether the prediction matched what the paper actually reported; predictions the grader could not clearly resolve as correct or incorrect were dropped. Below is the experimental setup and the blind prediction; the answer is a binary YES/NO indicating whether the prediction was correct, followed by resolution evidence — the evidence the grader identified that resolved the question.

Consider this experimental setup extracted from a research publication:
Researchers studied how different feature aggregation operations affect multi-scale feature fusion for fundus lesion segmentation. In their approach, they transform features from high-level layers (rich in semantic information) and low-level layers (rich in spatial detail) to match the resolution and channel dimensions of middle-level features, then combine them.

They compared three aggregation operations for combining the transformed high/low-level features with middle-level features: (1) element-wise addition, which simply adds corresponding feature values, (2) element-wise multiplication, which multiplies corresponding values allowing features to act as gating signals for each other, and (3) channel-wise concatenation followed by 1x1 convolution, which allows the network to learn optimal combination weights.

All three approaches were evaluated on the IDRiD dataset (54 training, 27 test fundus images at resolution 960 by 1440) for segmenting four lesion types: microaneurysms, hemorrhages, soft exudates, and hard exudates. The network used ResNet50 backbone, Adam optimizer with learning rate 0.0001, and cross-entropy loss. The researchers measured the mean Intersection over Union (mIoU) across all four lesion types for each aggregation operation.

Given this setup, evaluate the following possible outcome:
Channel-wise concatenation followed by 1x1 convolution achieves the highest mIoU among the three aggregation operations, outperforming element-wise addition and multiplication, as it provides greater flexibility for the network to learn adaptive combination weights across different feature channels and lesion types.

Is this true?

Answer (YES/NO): NO